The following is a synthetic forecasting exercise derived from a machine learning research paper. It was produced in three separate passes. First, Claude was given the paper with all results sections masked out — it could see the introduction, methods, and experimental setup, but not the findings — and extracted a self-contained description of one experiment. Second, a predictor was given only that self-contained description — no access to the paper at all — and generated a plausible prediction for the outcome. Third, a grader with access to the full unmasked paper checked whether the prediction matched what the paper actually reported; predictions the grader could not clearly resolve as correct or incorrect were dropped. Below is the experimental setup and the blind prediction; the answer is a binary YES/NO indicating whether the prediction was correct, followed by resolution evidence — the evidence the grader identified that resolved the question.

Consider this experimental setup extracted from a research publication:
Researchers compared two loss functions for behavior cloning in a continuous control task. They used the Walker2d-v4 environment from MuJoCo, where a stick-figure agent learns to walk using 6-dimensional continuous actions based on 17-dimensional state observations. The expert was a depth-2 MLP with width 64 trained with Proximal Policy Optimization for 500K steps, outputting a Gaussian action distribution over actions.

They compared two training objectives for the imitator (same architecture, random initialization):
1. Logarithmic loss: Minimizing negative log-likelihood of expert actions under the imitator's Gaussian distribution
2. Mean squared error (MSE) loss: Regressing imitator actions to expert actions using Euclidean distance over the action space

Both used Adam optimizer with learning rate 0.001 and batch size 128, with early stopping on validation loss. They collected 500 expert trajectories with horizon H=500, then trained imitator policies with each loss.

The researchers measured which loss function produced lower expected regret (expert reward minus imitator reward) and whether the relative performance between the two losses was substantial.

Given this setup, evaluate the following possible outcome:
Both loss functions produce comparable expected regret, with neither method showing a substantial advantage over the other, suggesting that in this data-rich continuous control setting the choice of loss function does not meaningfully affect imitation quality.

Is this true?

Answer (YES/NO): YES